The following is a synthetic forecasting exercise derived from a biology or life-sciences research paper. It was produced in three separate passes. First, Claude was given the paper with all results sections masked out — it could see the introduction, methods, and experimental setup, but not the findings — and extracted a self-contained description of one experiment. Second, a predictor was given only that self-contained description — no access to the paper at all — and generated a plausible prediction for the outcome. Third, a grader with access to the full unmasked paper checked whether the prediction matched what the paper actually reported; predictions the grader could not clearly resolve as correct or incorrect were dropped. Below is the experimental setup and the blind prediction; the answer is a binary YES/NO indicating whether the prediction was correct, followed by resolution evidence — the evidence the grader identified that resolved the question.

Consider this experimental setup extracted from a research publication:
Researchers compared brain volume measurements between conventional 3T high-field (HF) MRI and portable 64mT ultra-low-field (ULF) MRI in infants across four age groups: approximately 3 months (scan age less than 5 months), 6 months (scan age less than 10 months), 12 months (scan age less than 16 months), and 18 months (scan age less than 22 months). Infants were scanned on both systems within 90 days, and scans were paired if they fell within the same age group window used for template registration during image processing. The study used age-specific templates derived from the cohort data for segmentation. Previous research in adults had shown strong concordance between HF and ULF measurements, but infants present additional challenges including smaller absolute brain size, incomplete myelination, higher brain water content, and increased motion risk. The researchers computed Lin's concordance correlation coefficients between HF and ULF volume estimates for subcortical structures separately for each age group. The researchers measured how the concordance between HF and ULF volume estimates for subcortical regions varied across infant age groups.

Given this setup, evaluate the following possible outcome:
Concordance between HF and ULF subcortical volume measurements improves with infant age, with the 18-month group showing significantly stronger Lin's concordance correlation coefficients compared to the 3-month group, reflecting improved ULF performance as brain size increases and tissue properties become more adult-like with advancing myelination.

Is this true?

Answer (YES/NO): YES